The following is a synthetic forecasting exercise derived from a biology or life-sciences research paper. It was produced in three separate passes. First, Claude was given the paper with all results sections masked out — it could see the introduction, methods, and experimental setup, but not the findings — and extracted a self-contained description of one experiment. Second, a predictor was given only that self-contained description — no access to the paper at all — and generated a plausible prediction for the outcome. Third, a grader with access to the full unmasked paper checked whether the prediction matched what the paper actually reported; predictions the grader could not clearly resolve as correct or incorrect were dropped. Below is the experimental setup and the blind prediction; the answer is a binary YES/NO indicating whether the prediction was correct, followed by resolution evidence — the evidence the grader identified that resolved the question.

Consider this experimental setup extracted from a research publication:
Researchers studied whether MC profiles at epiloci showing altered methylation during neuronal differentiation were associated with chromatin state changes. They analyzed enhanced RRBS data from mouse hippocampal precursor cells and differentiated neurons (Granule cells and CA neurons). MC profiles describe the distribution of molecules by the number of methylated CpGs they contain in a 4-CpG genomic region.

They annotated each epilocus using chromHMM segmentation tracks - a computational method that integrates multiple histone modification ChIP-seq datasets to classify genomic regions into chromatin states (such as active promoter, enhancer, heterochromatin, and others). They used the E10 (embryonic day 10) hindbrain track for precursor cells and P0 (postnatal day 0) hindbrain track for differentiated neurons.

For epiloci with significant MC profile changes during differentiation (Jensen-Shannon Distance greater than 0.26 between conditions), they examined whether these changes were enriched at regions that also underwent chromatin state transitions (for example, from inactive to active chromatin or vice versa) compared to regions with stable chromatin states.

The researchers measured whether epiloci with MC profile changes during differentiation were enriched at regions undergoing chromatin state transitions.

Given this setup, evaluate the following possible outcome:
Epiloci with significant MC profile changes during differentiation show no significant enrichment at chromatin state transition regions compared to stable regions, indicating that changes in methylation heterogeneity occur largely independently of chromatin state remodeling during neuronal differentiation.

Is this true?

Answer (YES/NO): NO